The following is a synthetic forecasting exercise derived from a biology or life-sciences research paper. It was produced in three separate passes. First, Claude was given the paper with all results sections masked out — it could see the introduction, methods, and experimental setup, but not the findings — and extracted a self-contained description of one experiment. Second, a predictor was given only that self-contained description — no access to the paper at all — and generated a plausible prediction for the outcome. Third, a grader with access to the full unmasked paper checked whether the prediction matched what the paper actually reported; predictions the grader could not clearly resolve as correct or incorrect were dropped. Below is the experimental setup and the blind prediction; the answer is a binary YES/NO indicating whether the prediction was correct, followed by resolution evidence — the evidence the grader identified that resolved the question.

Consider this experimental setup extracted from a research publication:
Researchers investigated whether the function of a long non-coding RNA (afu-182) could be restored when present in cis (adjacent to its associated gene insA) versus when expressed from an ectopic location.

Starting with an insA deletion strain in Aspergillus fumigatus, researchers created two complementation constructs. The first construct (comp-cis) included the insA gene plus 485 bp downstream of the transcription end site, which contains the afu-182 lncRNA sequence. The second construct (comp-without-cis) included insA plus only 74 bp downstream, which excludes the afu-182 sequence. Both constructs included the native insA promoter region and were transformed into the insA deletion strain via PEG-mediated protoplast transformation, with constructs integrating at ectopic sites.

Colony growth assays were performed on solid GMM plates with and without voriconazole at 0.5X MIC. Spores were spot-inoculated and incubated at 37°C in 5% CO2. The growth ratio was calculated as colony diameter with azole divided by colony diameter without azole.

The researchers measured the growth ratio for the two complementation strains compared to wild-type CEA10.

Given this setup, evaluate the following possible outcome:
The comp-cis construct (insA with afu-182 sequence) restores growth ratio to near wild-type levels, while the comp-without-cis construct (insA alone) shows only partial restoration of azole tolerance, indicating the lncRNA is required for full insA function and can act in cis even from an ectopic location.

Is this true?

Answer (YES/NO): NO